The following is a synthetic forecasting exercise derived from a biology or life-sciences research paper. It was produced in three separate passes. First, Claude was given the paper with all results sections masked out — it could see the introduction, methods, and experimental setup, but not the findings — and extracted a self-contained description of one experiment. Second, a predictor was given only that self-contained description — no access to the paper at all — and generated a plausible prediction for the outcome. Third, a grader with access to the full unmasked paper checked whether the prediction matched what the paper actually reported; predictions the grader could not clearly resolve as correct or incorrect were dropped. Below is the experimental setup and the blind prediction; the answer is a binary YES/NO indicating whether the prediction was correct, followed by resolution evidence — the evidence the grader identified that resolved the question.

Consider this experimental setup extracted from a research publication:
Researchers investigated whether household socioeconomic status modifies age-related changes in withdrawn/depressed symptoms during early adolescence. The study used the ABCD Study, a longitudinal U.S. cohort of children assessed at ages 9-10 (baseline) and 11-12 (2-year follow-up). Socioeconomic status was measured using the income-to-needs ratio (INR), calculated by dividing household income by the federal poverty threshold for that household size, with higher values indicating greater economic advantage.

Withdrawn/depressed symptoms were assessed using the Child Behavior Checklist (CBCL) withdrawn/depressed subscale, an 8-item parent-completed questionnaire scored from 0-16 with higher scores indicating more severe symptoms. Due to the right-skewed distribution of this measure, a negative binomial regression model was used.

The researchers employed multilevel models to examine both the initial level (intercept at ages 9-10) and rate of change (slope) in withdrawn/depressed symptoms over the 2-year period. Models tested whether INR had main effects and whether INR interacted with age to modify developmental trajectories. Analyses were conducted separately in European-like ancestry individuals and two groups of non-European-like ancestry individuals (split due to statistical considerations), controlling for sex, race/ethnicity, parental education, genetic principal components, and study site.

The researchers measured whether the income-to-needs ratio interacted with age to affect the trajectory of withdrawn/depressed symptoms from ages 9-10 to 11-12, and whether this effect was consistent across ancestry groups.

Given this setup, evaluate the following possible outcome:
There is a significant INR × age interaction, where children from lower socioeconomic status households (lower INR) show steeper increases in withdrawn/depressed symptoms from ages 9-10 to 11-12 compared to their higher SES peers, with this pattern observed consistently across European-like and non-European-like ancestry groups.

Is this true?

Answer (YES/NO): NO